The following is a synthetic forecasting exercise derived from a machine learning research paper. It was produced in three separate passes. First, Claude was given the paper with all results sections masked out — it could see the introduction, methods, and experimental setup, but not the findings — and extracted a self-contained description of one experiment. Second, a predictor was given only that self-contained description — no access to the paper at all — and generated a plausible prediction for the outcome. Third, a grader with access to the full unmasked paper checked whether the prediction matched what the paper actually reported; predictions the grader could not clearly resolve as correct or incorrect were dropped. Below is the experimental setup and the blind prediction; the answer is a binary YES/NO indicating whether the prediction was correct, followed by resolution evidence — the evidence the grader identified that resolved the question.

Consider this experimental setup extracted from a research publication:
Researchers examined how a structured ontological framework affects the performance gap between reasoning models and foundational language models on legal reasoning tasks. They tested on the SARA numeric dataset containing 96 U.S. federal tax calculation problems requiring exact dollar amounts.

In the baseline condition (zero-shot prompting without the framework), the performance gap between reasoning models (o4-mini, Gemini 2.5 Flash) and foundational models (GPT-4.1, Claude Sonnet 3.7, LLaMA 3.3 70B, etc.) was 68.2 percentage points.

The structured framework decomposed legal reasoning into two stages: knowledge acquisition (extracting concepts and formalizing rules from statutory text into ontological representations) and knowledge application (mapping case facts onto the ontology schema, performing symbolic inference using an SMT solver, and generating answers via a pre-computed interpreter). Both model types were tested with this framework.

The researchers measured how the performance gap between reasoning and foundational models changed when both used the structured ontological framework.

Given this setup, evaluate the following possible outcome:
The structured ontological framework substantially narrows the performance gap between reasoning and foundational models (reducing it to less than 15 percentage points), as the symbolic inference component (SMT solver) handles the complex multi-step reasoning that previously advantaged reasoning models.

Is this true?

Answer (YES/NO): YES